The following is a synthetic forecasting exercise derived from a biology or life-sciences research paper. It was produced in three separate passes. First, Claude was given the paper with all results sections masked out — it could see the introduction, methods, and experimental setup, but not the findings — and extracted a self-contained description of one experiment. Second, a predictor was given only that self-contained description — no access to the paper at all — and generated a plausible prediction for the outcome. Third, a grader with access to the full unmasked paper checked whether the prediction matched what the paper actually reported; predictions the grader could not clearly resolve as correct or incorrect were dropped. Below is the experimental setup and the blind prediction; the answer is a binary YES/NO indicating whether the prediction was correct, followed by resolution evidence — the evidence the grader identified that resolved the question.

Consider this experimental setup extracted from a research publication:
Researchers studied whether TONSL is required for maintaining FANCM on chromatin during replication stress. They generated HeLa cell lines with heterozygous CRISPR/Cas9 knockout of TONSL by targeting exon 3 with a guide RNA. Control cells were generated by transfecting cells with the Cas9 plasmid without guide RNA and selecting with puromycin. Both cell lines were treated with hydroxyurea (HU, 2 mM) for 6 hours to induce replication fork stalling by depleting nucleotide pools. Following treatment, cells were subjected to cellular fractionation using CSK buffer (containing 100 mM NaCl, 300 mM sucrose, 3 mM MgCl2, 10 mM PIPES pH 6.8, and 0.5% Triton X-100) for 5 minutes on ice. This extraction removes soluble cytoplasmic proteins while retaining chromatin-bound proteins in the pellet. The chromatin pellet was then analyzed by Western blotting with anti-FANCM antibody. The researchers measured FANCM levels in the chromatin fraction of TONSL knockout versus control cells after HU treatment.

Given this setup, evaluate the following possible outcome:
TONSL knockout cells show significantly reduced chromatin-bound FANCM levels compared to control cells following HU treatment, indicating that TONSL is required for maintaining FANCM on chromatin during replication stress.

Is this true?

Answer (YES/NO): YES